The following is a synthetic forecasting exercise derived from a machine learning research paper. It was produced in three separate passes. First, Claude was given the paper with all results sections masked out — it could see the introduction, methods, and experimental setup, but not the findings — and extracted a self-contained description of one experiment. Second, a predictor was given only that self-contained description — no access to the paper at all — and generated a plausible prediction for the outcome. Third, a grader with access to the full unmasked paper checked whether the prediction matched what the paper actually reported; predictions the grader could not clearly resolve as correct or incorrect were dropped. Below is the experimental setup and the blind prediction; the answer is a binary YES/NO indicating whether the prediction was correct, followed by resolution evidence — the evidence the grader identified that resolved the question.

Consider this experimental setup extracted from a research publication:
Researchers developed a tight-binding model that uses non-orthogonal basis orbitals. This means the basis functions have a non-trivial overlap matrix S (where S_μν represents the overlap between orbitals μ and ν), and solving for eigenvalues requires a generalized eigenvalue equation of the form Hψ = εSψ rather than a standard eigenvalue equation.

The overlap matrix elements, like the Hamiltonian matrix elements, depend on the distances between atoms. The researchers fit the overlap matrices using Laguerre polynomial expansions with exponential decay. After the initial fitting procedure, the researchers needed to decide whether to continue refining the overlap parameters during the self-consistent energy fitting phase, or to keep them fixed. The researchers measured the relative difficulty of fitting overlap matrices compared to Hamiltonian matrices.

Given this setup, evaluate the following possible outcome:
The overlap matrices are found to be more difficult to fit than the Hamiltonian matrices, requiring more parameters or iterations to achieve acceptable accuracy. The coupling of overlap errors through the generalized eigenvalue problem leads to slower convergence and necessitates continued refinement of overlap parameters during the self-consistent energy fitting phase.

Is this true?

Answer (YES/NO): NO